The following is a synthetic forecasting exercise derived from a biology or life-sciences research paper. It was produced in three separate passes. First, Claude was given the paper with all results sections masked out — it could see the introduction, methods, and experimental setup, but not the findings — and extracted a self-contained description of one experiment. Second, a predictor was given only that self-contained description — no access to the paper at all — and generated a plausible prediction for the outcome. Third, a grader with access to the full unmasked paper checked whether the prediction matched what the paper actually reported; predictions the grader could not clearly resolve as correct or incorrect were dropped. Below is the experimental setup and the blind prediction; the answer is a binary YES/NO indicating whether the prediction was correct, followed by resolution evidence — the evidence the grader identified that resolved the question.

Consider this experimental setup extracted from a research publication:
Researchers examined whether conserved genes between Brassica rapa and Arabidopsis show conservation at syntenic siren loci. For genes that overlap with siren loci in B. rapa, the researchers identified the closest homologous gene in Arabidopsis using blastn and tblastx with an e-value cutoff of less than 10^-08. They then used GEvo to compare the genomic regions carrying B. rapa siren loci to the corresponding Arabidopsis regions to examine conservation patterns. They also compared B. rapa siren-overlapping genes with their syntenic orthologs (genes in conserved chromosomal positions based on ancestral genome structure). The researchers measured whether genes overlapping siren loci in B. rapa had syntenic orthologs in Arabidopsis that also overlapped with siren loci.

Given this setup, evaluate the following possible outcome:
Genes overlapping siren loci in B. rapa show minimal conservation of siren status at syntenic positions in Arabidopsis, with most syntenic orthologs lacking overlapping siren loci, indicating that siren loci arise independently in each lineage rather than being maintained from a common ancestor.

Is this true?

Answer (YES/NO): YES